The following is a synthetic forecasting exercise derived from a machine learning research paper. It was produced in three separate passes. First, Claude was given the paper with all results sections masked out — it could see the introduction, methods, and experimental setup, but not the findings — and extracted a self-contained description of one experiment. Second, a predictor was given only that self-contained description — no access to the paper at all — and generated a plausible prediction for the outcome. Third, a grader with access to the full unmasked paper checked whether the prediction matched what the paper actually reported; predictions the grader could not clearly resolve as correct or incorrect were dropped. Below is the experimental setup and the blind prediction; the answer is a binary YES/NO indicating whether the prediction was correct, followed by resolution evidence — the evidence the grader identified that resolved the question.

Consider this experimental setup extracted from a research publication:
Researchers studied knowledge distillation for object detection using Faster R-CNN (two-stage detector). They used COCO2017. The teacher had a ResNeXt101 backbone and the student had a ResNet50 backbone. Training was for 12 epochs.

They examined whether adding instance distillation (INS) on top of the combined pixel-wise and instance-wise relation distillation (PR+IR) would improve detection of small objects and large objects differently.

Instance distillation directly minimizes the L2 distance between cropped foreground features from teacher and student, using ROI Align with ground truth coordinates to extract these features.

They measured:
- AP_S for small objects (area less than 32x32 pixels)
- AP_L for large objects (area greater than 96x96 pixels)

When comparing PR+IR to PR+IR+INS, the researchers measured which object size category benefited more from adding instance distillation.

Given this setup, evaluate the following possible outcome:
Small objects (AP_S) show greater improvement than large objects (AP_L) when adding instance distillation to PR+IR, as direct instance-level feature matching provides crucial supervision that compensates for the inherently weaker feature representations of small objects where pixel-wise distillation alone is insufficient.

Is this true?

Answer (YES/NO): YES